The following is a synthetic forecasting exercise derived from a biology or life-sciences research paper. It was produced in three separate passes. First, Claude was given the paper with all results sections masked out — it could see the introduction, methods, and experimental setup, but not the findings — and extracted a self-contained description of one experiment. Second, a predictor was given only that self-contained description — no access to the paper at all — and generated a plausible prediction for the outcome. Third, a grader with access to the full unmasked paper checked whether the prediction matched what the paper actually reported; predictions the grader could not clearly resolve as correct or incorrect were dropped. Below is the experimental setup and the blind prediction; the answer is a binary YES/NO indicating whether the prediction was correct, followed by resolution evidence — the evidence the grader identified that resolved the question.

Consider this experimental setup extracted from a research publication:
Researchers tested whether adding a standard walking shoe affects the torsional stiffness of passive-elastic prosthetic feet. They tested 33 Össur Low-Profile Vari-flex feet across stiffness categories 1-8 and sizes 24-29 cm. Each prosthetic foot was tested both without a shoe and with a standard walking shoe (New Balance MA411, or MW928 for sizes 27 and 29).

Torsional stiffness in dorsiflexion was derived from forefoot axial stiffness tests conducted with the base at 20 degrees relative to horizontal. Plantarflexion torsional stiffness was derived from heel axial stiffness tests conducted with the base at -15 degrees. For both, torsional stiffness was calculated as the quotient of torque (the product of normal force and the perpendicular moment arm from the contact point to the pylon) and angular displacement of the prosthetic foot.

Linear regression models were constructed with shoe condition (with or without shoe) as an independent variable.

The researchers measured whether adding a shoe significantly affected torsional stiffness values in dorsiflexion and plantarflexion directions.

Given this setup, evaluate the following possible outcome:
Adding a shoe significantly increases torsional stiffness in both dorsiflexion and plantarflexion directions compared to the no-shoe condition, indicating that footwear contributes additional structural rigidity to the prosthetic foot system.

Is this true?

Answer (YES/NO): NO